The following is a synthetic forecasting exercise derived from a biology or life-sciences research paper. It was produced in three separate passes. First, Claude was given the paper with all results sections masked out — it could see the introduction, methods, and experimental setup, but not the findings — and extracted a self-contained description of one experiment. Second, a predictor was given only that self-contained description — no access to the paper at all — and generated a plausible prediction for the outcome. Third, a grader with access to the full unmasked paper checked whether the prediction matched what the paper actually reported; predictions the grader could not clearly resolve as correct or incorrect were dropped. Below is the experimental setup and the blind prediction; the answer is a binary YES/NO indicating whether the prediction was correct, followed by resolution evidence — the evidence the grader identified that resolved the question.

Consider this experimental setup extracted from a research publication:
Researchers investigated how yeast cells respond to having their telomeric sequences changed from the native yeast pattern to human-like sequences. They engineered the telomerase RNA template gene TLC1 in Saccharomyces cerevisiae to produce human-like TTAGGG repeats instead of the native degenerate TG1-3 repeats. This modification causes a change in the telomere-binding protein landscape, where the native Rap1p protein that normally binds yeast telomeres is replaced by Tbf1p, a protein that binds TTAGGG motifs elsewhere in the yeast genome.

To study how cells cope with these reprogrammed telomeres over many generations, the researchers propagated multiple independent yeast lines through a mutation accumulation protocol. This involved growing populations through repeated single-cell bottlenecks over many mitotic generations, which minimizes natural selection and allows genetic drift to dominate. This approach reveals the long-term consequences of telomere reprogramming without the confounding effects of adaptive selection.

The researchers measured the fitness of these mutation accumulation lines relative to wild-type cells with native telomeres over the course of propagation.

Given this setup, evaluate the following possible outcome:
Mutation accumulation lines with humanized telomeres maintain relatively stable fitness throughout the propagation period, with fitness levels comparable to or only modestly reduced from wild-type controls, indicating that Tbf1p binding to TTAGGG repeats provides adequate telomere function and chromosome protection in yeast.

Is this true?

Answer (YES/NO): NO